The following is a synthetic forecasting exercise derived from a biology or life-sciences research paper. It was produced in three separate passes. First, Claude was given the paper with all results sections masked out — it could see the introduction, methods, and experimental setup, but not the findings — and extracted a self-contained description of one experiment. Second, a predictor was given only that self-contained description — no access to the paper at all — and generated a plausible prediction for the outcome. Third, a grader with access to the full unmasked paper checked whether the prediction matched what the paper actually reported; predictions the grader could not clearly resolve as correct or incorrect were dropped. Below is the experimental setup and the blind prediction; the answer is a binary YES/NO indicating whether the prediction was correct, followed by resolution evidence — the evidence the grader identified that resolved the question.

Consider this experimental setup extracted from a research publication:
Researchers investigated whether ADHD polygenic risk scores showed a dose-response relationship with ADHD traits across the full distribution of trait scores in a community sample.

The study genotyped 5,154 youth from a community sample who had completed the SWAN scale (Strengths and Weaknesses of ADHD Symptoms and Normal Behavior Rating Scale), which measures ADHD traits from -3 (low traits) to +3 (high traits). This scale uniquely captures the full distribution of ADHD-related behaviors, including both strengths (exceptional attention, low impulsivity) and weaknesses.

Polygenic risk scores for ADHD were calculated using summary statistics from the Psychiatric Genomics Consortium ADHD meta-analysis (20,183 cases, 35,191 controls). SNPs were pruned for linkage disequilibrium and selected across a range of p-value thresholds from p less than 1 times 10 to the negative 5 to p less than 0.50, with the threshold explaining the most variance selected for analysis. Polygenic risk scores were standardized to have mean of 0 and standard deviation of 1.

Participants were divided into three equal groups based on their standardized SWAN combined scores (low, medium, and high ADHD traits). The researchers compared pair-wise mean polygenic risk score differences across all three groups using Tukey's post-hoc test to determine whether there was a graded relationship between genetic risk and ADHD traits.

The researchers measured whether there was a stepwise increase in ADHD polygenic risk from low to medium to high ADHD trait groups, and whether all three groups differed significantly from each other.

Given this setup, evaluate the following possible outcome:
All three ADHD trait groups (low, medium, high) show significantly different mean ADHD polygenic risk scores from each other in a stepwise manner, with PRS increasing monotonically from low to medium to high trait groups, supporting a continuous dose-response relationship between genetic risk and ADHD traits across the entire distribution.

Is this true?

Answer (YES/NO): NO